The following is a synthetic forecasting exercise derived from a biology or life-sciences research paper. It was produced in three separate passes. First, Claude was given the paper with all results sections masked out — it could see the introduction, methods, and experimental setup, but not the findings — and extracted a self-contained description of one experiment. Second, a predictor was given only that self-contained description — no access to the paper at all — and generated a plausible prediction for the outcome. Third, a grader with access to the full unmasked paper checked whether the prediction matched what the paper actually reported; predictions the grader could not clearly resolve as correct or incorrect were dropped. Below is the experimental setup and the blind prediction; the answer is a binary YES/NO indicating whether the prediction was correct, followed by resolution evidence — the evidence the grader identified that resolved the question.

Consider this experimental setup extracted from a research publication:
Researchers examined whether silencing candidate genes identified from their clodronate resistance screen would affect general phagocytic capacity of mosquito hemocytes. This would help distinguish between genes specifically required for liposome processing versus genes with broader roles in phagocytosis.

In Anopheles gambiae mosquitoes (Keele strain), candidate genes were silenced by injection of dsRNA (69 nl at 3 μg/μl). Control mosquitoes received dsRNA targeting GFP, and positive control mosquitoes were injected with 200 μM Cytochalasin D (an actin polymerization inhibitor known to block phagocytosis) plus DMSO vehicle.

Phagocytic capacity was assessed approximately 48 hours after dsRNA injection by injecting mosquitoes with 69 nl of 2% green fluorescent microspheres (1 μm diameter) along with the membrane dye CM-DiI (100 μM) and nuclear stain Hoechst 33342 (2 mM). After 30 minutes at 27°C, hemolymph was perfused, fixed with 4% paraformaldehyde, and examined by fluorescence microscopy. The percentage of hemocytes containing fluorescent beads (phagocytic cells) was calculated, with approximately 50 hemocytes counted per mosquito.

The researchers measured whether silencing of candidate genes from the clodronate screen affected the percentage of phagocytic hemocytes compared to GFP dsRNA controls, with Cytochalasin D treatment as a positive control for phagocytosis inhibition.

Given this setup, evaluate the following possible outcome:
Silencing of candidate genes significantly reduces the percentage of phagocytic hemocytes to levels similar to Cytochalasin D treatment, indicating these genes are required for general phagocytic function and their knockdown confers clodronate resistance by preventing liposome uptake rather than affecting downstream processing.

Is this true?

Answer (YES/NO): NO